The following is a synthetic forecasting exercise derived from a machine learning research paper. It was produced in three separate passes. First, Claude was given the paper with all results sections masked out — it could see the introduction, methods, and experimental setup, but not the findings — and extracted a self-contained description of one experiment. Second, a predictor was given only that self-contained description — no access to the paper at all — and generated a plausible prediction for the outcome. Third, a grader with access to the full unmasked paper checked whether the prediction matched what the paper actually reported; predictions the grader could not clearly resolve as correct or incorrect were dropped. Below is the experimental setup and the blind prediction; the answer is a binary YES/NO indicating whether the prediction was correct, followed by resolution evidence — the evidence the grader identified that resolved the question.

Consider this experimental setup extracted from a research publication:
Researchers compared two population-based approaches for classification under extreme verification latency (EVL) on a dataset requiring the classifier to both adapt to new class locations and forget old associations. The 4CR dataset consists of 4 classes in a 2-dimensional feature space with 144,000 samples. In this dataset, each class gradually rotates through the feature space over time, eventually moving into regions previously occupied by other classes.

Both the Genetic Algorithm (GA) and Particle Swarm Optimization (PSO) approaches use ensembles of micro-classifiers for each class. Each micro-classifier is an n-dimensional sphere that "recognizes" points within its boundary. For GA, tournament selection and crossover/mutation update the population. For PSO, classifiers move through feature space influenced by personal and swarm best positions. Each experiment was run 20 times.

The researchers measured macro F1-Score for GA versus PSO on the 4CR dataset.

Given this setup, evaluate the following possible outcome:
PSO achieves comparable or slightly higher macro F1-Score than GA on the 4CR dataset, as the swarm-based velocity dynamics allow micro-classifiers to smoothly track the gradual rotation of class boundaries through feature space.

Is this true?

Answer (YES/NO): YES